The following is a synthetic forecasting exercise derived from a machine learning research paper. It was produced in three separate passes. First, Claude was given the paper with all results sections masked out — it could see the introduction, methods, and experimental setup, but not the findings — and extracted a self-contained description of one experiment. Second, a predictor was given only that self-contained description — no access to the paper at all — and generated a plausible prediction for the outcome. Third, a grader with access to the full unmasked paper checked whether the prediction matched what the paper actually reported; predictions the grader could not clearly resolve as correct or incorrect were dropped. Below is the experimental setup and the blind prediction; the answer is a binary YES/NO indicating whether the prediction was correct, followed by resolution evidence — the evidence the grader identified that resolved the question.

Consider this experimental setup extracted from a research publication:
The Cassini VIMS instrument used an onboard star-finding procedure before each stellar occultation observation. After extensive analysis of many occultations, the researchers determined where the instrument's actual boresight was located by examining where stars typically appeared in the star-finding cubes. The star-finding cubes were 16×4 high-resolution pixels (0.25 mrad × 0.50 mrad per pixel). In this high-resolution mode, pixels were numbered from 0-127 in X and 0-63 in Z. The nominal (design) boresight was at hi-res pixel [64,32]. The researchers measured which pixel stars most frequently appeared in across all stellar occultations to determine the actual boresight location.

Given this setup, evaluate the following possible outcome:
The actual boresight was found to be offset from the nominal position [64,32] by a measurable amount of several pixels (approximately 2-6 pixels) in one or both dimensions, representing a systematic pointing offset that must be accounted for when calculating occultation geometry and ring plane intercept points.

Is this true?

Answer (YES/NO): NO